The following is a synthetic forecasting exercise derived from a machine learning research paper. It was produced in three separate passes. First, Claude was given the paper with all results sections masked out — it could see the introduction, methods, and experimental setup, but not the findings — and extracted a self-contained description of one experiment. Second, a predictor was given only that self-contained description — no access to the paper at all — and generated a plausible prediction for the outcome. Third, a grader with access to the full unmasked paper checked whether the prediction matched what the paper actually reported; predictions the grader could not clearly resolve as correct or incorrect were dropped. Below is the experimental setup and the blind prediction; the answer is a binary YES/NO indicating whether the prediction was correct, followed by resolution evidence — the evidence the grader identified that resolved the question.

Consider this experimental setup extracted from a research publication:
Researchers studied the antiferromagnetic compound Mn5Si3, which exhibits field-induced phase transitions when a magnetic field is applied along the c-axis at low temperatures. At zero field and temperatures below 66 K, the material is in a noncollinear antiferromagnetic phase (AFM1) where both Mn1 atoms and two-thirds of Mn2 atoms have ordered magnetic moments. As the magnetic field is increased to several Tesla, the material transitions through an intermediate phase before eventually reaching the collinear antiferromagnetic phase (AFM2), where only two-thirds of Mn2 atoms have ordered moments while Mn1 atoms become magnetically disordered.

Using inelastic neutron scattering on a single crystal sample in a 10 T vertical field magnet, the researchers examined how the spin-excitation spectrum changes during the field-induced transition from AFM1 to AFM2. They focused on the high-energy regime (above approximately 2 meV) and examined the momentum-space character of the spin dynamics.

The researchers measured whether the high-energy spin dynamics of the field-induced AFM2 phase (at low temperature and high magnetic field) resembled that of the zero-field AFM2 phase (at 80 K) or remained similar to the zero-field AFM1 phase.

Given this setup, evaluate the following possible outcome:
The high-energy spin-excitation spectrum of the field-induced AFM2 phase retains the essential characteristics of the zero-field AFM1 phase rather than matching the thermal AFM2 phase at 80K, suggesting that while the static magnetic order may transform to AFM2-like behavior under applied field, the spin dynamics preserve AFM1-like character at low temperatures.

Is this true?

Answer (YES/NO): NO